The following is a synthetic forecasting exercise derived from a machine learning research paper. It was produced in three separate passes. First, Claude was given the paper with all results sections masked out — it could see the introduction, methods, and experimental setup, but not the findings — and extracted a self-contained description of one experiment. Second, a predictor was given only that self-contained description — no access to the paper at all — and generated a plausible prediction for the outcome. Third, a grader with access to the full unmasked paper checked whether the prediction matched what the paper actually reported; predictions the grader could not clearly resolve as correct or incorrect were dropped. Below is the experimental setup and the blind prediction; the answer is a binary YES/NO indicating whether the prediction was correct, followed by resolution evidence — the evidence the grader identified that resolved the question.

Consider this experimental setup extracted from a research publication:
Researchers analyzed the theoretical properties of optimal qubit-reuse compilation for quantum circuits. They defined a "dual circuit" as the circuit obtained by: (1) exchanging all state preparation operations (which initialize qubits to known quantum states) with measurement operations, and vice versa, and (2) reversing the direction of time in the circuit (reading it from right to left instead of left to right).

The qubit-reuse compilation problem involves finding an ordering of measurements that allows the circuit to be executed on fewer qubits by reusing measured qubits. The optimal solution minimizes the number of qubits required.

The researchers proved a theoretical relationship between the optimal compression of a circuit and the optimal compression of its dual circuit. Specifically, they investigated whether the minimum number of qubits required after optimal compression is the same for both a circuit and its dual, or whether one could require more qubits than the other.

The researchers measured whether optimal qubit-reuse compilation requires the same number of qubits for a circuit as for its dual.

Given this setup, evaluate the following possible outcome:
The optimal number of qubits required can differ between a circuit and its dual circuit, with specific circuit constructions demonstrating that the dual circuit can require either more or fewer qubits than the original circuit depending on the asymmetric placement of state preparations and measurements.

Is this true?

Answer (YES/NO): NO